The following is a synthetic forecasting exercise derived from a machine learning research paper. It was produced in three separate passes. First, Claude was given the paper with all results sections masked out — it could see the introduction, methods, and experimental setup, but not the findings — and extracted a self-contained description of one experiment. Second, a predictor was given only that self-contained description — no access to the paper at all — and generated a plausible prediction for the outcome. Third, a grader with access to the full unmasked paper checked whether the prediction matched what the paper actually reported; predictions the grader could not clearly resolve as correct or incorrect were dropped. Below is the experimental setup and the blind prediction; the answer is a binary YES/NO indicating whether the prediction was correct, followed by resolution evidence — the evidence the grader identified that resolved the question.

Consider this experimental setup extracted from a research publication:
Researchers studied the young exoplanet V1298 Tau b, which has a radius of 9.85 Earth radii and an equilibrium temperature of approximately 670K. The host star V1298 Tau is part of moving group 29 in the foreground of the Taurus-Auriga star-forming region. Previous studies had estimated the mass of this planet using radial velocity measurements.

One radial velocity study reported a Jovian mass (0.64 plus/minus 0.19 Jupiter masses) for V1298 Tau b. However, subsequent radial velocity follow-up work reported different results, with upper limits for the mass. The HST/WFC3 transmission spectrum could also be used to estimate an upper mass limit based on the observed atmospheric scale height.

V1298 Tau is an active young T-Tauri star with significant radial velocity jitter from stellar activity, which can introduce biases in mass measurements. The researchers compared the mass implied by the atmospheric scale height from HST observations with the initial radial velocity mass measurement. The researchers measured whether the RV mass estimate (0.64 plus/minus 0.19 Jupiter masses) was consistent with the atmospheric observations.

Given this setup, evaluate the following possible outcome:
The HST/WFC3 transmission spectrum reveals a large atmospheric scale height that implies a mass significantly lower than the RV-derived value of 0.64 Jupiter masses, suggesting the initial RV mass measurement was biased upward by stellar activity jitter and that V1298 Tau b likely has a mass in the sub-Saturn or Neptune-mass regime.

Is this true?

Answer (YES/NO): YES